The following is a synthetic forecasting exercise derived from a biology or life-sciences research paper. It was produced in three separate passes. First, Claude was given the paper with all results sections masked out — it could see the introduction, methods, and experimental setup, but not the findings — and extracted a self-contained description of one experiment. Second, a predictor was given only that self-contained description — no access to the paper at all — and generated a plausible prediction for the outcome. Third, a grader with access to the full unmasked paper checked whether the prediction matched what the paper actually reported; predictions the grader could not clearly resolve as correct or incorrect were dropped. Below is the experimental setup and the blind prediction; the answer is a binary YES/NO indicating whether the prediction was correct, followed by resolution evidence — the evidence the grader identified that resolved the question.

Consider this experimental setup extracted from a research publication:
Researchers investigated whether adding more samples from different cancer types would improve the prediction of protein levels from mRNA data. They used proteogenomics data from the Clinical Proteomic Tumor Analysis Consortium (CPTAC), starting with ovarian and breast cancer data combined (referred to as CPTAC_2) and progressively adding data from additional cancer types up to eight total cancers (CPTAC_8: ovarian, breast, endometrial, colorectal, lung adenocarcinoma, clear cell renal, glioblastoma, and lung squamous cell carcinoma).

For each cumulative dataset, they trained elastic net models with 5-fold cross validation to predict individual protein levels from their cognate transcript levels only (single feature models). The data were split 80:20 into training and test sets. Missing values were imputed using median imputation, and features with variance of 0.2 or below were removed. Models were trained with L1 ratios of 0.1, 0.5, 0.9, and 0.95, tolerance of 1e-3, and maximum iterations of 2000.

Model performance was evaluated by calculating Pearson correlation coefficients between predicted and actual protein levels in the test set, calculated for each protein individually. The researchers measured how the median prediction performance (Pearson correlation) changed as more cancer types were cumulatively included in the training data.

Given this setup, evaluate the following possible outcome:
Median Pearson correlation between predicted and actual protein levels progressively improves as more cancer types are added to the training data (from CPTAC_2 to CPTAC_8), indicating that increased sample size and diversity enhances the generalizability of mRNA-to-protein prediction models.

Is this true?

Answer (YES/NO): YES